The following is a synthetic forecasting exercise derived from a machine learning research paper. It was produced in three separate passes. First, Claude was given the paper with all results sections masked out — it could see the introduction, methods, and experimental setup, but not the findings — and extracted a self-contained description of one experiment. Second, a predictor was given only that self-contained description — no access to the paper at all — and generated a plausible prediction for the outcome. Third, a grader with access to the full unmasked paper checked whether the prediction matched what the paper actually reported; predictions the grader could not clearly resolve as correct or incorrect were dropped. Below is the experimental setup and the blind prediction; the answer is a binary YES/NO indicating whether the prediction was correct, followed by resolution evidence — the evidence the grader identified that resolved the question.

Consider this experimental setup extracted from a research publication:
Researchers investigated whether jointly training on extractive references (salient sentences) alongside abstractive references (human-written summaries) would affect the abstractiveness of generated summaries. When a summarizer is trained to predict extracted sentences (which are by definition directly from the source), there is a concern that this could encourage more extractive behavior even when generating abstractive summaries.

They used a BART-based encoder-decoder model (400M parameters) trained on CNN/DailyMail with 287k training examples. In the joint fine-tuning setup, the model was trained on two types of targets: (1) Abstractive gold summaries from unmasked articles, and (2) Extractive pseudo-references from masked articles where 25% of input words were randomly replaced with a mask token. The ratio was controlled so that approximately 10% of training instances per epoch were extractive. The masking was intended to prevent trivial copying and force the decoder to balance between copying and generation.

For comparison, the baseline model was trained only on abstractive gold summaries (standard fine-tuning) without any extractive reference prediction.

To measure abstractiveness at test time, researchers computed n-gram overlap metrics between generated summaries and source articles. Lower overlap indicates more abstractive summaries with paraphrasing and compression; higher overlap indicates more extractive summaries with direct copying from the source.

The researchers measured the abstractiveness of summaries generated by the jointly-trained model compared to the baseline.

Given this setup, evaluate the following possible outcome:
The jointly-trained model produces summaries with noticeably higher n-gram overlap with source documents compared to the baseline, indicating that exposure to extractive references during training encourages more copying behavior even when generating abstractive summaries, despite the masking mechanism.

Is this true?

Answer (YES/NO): NO